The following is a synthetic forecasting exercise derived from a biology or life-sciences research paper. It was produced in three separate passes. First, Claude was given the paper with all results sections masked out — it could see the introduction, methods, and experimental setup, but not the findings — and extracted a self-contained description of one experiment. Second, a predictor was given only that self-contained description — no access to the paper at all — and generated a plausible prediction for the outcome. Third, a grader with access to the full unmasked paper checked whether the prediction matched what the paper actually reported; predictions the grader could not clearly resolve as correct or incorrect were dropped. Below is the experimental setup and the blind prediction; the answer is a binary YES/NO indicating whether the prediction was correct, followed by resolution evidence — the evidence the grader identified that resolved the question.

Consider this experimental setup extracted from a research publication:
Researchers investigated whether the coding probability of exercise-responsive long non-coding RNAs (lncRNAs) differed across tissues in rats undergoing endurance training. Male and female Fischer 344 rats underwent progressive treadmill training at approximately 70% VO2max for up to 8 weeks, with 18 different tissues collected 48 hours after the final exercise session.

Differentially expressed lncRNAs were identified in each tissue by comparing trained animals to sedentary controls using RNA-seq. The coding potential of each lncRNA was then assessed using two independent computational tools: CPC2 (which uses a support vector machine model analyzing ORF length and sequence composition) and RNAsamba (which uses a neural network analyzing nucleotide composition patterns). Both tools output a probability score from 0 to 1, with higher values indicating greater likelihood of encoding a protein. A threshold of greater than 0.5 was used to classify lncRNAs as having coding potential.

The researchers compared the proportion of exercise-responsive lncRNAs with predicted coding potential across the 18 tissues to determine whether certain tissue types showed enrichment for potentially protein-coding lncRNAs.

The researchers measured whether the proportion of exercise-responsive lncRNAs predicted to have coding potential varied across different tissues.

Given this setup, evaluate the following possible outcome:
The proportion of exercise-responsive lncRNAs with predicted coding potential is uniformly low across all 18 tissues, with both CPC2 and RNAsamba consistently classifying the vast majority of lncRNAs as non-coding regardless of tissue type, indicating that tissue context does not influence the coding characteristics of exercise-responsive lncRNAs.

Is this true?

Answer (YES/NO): NO